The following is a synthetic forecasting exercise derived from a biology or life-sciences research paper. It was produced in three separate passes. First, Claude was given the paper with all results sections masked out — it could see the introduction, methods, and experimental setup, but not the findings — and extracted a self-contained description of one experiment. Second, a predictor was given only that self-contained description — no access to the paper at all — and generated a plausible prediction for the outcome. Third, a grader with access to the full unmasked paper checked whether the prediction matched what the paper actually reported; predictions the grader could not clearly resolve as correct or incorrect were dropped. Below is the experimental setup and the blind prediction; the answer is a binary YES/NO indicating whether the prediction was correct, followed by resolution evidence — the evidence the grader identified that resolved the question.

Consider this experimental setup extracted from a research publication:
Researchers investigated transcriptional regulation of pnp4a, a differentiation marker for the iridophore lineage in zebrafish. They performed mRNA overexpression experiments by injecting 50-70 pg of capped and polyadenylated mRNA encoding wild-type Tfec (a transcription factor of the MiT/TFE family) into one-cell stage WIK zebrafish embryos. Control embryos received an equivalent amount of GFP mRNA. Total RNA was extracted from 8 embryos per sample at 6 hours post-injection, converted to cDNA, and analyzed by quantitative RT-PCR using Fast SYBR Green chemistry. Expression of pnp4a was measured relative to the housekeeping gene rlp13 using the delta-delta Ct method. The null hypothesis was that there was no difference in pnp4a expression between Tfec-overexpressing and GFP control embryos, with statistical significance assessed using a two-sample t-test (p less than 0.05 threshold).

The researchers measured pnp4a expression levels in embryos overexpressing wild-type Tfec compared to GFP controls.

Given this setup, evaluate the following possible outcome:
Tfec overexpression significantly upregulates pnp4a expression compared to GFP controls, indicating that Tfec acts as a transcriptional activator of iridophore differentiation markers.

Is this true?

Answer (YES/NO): NO